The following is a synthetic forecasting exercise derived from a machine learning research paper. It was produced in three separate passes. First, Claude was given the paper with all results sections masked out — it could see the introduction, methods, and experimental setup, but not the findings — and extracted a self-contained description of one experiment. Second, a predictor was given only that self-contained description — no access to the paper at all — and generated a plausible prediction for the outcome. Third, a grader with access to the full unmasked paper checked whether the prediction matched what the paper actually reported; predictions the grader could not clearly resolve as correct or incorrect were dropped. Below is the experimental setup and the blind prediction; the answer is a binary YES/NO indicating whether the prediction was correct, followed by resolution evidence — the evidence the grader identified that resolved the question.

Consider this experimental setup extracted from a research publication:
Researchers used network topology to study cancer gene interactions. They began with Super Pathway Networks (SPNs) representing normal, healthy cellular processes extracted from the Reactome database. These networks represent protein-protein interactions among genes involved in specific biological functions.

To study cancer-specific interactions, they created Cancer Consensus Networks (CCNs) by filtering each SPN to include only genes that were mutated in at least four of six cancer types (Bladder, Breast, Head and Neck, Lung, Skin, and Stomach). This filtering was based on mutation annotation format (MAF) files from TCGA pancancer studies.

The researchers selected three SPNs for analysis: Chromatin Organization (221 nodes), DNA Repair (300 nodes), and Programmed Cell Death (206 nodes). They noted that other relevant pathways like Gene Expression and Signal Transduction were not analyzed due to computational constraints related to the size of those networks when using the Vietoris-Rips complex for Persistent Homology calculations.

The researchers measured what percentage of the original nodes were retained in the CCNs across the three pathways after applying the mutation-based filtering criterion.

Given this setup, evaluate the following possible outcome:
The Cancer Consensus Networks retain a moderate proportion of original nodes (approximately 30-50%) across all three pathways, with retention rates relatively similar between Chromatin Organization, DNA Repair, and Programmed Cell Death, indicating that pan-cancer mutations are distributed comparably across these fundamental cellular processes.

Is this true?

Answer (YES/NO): NO